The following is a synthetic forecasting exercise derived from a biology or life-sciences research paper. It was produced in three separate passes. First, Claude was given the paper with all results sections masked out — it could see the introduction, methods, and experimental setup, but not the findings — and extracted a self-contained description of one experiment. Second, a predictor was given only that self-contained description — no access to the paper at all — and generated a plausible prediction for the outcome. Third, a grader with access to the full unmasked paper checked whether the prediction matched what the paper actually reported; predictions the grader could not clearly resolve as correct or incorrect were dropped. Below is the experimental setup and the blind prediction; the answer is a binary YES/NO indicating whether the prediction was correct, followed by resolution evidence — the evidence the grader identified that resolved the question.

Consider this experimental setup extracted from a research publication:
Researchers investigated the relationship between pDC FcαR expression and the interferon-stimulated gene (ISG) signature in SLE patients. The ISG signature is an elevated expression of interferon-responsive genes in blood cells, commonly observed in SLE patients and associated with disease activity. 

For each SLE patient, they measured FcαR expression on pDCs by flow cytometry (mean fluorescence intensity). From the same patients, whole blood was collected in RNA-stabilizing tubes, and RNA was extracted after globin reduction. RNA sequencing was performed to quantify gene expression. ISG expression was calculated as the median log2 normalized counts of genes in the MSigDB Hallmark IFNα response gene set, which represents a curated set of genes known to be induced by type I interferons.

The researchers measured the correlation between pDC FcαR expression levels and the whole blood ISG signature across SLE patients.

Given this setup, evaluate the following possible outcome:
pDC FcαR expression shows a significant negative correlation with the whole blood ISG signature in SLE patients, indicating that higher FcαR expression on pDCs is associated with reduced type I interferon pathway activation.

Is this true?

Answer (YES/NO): NO